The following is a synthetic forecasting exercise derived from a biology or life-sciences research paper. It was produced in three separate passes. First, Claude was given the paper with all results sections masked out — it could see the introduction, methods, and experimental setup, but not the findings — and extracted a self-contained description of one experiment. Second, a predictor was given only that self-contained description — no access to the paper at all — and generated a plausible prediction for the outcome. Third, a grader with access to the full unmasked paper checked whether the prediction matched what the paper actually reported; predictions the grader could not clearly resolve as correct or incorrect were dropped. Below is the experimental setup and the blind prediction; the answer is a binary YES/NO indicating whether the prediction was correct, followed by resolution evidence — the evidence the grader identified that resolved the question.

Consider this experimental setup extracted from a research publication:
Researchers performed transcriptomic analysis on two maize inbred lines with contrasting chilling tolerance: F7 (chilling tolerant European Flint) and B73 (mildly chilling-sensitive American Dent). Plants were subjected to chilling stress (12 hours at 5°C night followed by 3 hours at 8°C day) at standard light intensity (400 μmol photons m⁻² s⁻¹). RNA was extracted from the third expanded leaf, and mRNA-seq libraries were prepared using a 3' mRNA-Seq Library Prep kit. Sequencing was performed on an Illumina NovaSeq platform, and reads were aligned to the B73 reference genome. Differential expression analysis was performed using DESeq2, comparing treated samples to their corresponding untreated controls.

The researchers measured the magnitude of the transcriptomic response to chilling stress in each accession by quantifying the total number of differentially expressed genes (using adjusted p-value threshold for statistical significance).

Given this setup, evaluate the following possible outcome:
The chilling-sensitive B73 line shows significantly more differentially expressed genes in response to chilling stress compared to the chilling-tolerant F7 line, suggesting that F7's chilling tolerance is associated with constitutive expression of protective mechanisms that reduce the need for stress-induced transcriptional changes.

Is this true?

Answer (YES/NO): NO